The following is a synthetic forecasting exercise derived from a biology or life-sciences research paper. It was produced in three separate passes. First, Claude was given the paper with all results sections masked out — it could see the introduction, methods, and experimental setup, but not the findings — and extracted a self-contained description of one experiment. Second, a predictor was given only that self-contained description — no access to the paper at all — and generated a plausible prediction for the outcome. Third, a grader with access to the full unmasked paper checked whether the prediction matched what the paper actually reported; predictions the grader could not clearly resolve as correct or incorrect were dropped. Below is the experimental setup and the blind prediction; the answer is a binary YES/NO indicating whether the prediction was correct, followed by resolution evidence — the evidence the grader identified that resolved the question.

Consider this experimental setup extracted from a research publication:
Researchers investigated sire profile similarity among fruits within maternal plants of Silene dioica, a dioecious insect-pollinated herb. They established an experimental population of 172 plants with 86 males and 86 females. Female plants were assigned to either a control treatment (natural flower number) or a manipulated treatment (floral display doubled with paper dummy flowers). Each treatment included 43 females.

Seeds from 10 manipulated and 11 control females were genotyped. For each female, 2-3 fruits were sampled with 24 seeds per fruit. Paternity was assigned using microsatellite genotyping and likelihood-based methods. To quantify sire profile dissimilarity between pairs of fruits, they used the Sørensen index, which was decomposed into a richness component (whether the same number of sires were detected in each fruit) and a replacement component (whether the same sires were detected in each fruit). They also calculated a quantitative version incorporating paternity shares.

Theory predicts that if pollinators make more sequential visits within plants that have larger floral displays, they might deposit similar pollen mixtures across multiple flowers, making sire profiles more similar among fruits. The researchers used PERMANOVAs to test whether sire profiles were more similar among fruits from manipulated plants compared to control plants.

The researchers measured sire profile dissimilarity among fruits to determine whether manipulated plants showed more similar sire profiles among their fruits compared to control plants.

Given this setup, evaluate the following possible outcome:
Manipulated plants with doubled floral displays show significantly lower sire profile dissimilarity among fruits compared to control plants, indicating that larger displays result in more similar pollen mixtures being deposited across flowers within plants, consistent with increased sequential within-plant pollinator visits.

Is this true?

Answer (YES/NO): NO